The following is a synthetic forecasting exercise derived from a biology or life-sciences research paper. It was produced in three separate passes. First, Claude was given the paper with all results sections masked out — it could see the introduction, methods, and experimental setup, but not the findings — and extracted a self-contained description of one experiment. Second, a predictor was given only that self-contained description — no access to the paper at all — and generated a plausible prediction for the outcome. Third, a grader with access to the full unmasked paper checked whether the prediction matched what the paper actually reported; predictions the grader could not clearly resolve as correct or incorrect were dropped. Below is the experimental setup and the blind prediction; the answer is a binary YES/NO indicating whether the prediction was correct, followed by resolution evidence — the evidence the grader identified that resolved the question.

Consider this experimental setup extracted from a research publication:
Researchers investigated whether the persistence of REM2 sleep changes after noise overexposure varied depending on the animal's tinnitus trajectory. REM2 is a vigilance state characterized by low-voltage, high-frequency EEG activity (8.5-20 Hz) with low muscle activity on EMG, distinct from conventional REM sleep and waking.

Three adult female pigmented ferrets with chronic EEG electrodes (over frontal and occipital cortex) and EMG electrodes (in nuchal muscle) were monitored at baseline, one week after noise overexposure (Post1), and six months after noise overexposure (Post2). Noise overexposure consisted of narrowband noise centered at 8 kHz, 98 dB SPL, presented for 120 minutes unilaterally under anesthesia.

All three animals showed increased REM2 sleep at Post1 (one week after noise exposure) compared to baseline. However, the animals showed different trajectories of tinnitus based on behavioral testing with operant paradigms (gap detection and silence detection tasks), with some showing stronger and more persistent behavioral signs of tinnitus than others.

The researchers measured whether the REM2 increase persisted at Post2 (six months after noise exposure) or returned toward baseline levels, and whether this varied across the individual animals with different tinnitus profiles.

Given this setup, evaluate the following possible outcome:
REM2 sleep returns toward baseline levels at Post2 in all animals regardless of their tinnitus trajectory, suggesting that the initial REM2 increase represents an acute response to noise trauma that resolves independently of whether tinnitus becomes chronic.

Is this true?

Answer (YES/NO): NO